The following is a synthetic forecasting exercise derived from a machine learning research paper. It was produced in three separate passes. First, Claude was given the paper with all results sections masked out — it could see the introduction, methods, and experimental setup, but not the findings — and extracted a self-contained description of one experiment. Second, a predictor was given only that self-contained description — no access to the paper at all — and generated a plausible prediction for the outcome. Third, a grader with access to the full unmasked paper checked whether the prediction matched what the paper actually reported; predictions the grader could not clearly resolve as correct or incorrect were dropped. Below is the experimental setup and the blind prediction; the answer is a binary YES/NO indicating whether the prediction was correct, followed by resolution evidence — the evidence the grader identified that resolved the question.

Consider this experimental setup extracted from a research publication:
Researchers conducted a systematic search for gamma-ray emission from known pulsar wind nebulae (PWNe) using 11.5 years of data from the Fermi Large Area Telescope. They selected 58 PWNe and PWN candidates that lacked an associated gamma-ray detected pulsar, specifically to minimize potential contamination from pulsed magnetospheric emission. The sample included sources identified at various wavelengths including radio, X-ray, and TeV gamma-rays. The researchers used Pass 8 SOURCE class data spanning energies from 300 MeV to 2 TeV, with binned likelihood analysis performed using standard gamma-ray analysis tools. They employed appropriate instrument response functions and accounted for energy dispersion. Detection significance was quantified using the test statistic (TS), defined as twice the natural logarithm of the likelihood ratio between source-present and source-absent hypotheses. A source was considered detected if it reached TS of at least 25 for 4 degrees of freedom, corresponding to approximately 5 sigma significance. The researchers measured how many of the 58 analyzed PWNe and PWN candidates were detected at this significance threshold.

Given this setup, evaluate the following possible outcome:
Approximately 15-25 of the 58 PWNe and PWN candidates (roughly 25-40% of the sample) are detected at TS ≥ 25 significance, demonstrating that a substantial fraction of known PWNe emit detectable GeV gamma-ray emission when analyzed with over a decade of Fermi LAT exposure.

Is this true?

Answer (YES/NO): NO